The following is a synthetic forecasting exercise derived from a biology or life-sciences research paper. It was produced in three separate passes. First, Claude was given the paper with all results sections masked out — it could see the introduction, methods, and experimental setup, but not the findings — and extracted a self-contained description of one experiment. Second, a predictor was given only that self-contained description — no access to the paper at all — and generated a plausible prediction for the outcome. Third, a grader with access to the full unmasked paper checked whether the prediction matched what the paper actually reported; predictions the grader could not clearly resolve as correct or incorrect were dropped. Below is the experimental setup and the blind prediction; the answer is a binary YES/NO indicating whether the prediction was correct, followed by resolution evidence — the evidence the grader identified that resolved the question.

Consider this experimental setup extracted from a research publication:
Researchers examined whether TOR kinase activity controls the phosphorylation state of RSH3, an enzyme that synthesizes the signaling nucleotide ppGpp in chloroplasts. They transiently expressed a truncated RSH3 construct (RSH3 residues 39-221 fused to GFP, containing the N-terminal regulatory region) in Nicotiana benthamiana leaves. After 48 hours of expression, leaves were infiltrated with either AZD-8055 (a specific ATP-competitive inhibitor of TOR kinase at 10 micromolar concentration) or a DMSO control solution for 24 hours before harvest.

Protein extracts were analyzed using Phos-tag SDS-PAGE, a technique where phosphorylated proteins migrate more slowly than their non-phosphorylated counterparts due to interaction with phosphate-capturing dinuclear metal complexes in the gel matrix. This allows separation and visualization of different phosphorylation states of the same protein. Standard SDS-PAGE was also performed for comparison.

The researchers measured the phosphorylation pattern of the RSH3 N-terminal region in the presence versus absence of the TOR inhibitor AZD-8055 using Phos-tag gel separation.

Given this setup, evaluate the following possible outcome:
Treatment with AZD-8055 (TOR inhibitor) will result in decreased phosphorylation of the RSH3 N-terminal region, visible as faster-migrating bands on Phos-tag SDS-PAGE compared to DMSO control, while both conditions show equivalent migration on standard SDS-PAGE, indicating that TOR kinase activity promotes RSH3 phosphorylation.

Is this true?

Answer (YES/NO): YES